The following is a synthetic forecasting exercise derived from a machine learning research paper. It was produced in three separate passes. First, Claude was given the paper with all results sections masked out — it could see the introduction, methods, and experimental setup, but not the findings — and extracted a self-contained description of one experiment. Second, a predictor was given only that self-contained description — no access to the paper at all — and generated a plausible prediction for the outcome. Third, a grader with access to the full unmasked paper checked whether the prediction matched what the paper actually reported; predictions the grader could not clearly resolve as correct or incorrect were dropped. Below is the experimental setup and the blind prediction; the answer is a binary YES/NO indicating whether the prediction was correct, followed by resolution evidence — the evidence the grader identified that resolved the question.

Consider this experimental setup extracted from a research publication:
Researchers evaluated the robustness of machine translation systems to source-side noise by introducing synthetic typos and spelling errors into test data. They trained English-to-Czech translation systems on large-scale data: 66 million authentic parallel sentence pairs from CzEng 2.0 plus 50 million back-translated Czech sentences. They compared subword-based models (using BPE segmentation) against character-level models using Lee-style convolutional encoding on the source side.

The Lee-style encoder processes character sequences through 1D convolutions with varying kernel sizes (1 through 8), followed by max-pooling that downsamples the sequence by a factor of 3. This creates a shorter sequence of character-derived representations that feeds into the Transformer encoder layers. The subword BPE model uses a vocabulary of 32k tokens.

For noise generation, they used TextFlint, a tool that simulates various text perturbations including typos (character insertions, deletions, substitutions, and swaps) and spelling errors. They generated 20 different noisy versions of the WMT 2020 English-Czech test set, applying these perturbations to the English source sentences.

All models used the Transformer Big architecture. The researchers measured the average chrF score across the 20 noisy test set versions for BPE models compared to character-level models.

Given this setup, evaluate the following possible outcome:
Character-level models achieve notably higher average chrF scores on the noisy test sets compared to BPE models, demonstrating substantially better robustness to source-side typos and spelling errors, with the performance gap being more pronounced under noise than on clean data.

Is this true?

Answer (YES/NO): YES